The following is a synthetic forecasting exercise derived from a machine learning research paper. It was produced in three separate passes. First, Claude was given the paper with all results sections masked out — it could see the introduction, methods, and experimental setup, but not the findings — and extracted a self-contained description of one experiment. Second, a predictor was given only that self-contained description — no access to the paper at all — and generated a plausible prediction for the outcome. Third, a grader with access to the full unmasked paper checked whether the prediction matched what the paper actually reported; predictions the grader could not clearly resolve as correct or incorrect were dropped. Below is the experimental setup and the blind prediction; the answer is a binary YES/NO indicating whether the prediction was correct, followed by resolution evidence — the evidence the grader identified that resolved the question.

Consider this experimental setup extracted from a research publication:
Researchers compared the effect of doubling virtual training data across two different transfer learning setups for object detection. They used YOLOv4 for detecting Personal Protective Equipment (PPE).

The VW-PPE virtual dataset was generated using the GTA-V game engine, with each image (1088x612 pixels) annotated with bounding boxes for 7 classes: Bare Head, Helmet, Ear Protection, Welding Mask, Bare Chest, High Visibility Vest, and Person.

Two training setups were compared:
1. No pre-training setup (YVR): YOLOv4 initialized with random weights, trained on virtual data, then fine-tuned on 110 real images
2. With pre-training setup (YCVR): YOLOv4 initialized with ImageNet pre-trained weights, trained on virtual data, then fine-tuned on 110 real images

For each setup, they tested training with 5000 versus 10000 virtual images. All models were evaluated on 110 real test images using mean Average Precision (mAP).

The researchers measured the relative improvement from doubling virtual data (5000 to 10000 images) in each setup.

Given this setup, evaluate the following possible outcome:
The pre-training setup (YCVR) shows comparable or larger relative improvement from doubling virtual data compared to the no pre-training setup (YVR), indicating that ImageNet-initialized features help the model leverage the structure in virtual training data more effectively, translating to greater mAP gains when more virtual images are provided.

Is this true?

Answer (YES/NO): NO